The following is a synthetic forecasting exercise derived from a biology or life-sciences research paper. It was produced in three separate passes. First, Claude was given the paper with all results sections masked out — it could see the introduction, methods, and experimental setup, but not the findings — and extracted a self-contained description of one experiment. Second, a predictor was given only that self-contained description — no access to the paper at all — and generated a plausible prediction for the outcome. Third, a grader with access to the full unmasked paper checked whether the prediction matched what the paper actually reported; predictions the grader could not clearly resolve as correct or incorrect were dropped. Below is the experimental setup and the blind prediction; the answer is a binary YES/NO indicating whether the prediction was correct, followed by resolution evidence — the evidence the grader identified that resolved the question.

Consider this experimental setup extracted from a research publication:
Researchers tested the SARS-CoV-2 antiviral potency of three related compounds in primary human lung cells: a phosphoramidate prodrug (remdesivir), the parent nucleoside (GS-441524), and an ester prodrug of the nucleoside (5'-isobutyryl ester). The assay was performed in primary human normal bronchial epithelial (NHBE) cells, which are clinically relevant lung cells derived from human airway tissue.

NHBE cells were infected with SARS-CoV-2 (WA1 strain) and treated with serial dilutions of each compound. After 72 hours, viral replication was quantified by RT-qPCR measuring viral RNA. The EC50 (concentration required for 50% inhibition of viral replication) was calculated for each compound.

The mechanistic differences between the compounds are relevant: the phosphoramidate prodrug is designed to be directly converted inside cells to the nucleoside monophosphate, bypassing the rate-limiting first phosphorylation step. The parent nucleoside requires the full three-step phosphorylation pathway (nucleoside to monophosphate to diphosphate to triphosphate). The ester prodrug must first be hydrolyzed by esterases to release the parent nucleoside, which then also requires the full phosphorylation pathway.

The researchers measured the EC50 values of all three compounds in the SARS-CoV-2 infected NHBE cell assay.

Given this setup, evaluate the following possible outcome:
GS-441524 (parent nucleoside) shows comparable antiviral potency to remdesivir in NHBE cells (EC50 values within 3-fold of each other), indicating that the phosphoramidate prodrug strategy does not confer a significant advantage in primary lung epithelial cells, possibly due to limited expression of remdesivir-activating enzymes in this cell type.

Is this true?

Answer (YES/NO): NO